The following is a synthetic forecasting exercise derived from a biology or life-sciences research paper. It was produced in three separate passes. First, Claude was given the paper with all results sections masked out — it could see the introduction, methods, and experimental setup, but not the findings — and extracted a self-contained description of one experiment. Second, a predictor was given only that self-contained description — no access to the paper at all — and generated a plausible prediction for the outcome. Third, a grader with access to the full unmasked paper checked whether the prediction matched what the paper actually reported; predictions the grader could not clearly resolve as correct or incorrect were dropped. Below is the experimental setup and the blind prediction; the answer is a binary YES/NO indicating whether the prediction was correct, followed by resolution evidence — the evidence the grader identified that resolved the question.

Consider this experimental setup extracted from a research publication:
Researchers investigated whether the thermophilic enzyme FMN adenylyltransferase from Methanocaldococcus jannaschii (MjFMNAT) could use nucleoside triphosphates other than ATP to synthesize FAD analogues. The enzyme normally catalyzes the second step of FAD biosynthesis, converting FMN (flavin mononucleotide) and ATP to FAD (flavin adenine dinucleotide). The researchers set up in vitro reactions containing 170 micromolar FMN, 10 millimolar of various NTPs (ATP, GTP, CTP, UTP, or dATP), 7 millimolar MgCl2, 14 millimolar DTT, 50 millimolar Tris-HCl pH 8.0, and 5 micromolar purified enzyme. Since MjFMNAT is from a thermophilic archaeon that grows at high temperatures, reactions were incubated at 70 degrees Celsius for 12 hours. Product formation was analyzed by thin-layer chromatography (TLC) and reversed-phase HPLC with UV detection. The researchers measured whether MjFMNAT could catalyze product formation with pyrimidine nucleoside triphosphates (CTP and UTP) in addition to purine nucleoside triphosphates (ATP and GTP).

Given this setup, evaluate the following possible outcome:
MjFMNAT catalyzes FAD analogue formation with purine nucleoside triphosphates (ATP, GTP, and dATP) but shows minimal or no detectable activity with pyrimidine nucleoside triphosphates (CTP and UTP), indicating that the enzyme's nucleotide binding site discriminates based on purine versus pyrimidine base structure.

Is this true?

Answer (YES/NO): NO